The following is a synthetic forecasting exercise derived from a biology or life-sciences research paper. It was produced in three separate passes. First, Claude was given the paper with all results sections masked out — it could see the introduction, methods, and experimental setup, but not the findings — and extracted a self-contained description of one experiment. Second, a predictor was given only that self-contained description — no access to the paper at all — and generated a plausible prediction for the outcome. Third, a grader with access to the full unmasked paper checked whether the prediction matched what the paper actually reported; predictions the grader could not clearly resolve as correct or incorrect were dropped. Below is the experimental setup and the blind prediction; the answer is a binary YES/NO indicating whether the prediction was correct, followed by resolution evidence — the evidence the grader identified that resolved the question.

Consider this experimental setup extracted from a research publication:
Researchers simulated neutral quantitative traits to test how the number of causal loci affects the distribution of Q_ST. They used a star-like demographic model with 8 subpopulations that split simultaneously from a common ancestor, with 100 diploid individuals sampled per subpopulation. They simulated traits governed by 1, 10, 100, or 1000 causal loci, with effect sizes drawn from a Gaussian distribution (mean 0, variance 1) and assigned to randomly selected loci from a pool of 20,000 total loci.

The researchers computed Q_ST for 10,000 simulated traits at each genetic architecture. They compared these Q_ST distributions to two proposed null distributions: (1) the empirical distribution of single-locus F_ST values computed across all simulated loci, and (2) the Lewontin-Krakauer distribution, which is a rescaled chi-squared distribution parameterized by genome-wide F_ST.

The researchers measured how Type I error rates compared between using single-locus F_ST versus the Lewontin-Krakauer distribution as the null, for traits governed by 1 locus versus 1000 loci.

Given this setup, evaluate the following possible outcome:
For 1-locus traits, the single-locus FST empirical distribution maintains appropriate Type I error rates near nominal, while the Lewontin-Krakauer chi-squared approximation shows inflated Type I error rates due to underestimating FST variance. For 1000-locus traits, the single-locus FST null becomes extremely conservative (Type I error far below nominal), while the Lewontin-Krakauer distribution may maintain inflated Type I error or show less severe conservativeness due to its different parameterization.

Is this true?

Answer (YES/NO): NO